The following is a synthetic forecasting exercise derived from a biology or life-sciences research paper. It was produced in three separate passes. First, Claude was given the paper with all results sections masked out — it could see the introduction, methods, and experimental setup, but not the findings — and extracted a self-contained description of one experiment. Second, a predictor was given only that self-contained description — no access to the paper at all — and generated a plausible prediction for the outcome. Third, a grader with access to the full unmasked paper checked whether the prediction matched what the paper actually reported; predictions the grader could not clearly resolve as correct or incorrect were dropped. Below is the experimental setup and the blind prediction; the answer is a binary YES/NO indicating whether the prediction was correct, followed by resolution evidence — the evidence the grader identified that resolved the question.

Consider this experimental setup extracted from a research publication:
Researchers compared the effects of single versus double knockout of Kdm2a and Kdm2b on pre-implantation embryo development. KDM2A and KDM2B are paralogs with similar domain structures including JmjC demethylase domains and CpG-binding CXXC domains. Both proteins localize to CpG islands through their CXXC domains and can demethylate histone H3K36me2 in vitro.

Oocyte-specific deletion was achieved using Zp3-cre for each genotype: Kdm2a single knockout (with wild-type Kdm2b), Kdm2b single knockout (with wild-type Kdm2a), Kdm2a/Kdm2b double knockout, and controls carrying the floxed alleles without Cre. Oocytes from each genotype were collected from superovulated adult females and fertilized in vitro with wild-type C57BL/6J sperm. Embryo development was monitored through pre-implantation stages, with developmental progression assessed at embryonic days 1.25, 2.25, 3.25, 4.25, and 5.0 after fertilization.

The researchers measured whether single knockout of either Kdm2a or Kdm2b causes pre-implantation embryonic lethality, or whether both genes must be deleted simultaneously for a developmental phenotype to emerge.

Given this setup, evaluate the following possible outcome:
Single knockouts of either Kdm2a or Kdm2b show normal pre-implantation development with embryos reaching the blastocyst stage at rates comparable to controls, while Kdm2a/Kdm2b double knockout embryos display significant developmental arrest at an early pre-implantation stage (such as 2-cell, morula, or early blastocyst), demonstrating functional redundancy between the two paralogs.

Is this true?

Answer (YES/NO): YES